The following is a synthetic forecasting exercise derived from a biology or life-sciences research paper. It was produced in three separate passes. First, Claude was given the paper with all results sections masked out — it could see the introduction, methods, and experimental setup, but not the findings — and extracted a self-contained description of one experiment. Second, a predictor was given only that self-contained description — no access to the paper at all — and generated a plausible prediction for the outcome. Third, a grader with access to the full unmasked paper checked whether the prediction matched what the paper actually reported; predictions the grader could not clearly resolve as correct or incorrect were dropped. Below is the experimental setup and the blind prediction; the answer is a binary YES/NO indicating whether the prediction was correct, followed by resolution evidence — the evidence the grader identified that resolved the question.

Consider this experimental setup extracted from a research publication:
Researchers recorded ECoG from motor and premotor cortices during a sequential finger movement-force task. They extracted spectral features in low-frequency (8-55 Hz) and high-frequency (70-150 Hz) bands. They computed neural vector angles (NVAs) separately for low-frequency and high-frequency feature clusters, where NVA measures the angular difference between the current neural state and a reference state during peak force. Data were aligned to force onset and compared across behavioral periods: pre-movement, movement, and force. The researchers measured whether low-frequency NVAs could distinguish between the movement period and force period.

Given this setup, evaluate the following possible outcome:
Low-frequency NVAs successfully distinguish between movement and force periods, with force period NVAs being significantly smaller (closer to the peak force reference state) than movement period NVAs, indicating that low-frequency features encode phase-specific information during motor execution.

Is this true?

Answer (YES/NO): NO